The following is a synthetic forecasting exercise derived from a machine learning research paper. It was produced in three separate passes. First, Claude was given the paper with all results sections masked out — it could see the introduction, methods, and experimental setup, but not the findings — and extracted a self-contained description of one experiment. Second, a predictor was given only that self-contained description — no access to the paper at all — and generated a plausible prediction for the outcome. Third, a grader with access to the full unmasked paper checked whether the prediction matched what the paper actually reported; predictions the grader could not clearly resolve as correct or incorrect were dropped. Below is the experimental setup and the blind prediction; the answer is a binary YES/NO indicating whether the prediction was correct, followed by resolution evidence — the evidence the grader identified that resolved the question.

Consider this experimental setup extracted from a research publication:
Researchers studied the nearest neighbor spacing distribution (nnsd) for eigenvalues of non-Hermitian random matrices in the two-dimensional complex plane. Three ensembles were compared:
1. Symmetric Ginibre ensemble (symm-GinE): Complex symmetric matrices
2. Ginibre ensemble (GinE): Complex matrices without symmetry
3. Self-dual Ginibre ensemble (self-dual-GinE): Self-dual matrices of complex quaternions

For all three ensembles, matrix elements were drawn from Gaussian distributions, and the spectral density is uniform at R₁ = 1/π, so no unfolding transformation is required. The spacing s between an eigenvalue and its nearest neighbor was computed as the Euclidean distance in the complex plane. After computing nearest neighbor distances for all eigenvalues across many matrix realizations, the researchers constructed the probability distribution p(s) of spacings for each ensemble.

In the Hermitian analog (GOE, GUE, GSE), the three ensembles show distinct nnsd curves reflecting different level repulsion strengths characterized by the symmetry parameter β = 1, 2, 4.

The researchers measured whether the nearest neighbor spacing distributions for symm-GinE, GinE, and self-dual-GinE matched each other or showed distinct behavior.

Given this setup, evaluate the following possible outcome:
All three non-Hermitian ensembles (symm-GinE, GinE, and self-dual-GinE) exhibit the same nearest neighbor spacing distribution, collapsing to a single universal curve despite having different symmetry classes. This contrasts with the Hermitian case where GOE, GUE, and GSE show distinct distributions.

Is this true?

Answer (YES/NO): NO